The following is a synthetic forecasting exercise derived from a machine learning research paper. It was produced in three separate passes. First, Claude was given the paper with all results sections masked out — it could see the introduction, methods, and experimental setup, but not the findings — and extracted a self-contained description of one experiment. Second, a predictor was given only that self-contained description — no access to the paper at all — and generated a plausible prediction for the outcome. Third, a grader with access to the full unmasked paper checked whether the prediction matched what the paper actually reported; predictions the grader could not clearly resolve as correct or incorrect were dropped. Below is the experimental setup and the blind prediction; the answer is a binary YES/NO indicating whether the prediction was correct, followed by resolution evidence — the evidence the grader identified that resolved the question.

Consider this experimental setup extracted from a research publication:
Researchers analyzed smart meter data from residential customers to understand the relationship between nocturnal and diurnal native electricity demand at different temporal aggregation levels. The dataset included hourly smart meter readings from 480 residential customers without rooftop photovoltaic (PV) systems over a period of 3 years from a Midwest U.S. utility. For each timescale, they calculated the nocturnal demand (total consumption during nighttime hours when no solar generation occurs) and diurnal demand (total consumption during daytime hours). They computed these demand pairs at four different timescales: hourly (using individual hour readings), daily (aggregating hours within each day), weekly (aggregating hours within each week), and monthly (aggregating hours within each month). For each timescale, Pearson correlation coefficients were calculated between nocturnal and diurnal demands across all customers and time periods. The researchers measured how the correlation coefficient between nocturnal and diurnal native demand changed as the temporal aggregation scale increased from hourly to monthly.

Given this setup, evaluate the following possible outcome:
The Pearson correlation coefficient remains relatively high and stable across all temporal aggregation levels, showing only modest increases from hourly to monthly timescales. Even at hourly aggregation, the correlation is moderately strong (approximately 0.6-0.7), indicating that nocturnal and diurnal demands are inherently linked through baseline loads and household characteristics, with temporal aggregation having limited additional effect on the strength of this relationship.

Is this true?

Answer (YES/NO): NO